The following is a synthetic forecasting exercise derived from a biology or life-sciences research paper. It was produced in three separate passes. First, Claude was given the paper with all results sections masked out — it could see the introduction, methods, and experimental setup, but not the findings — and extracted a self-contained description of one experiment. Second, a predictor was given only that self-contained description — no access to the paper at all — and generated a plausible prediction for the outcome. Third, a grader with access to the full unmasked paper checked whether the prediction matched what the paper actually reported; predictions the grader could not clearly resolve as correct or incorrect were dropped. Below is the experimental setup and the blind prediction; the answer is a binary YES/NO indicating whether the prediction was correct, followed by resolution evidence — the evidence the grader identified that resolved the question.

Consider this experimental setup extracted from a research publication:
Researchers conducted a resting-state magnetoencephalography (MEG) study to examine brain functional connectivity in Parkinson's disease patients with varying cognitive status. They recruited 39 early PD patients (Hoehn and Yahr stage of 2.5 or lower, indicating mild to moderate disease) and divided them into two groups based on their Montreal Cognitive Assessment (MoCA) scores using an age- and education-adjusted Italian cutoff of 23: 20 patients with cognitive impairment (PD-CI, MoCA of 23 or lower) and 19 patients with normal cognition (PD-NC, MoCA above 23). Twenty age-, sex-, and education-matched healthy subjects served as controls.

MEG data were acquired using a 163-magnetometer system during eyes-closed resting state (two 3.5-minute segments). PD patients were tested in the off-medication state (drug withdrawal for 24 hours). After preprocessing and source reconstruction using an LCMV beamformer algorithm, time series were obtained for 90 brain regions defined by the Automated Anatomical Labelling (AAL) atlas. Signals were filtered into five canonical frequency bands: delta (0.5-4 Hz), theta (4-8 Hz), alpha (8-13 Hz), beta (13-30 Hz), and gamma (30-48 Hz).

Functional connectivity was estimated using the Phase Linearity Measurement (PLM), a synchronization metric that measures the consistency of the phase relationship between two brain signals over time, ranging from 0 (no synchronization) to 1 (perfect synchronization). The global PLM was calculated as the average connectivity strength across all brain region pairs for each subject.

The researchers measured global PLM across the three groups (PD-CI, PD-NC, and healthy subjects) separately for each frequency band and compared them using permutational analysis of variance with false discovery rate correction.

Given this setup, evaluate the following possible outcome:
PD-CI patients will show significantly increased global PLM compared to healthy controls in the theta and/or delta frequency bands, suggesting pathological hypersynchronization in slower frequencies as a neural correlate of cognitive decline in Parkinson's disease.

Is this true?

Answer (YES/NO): NO